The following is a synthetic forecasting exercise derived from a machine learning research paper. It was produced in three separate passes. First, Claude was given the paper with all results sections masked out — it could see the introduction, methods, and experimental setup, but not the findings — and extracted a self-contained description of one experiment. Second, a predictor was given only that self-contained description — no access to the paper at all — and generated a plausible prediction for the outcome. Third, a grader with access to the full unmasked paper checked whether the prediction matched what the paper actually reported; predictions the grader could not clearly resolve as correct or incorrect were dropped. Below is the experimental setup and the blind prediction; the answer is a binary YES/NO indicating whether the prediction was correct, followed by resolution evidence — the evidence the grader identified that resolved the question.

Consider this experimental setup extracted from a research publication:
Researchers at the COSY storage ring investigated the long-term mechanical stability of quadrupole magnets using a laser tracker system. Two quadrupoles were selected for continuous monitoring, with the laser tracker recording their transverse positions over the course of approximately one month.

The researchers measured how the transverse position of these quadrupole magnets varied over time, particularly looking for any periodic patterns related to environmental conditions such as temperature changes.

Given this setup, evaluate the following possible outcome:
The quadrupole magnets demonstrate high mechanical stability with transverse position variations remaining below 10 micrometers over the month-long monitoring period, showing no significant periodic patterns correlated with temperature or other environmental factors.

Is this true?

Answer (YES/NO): NO